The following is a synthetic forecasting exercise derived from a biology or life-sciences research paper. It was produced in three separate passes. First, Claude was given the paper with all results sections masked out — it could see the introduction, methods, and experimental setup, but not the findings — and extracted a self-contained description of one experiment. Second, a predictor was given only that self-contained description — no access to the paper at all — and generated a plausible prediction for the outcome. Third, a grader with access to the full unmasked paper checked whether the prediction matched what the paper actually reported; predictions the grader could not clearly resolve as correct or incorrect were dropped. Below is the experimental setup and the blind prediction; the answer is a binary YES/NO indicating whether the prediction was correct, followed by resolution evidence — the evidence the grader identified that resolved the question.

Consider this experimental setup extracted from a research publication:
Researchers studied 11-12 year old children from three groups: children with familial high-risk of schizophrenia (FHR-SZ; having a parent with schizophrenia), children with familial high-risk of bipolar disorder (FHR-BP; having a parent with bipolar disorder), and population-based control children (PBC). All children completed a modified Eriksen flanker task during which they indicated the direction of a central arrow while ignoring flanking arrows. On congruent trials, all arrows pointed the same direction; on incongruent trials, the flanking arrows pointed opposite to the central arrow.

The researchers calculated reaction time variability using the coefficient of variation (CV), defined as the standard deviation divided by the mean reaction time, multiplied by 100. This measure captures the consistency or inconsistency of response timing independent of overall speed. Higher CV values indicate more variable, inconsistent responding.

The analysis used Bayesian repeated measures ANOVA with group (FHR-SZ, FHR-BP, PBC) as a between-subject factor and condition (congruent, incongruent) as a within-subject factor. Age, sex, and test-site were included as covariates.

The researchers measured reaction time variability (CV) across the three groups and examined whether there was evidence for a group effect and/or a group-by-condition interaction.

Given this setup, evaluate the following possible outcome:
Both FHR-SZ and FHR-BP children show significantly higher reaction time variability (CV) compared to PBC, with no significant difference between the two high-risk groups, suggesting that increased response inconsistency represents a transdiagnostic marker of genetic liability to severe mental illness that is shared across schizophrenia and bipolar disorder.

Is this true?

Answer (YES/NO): YES